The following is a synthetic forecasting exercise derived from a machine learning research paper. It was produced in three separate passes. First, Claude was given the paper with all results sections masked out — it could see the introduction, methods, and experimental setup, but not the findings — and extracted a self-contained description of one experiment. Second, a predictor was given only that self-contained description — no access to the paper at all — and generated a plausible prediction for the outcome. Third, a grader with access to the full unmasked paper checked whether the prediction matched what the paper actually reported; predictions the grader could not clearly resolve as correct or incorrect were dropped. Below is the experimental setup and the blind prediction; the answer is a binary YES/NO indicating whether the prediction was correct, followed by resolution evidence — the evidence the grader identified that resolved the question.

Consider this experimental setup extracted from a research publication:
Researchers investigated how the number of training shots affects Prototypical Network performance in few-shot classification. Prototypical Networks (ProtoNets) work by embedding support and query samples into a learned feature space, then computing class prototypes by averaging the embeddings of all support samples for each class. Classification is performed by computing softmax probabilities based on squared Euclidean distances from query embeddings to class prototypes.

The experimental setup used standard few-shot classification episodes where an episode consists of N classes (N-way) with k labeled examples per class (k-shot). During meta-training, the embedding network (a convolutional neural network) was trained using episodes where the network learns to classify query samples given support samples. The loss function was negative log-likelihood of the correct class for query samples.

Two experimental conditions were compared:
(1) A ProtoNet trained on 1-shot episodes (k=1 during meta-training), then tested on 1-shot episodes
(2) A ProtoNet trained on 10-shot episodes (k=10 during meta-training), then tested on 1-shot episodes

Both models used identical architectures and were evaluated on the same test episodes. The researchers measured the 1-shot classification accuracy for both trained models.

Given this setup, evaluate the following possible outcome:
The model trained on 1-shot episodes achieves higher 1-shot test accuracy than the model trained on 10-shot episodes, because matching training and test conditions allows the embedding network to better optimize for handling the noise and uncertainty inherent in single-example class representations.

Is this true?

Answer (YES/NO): YES